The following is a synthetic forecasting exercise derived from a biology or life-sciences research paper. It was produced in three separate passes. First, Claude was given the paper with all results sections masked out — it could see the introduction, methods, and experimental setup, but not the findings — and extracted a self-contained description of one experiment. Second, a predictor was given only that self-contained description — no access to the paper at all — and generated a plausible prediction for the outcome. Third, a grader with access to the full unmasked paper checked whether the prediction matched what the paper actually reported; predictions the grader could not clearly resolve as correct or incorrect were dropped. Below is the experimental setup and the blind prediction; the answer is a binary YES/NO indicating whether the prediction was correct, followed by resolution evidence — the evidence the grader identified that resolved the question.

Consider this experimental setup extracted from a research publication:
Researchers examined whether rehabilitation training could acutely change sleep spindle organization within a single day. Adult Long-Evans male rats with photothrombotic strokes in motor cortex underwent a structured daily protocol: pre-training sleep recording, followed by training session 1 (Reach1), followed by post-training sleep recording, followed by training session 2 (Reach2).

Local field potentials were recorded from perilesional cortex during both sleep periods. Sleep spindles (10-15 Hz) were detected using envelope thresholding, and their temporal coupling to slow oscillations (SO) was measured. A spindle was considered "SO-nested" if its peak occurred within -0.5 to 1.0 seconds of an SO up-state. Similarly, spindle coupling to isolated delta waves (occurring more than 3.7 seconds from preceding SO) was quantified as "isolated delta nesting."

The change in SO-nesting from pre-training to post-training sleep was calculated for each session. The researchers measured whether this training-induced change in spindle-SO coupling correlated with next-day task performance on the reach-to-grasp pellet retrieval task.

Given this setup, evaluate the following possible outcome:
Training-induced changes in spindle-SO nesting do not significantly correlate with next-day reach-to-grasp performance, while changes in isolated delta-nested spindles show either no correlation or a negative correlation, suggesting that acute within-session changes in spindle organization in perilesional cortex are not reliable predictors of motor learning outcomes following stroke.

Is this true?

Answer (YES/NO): NO